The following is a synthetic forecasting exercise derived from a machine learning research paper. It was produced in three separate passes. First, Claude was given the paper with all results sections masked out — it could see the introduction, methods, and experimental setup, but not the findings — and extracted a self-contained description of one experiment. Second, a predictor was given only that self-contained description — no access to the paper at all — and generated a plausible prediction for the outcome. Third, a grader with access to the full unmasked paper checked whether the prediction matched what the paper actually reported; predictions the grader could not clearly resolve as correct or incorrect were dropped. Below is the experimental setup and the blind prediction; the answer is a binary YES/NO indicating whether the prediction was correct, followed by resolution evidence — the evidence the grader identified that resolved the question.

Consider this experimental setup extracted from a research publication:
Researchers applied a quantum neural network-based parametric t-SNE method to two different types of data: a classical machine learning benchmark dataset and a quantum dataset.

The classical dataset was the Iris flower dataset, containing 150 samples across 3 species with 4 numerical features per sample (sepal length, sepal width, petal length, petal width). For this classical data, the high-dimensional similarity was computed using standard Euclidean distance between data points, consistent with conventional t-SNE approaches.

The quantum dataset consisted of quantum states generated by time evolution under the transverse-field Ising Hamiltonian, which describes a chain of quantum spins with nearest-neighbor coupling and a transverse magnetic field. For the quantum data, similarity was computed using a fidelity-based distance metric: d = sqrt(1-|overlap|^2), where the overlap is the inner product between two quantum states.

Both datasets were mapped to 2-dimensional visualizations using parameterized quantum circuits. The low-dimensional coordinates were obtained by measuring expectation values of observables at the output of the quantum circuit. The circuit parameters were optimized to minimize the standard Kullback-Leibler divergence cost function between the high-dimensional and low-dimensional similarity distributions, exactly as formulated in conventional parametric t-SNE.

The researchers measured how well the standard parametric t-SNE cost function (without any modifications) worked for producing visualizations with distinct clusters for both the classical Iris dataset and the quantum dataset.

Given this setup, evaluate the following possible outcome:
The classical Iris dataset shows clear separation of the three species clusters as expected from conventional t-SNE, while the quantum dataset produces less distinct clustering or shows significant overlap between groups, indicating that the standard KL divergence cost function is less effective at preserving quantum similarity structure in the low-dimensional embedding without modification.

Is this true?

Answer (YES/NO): YES